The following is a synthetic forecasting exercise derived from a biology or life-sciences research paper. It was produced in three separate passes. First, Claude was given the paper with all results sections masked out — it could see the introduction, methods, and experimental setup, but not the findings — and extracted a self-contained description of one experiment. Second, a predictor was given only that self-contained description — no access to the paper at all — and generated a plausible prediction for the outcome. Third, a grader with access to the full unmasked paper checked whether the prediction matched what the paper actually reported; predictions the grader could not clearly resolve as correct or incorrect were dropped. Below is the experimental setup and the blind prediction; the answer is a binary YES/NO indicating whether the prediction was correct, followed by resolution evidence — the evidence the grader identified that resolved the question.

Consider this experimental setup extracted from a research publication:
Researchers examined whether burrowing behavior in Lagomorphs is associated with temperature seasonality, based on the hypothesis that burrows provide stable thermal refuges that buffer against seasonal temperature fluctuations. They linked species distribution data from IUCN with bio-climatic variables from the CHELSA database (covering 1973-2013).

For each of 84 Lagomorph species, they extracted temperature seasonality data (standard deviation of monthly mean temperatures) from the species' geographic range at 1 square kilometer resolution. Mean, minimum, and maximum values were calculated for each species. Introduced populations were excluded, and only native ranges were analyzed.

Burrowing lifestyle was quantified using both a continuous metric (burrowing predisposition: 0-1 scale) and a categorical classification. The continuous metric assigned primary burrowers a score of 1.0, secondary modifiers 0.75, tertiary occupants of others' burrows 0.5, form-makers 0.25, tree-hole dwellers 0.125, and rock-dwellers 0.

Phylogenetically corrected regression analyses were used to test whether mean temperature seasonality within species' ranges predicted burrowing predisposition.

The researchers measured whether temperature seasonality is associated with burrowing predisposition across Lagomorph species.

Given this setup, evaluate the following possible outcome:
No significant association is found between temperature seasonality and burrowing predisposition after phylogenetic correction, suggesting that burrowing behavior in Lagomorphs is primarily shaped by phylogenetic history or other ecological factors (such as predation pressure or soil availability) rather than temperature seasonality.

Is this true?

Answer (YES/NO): YES